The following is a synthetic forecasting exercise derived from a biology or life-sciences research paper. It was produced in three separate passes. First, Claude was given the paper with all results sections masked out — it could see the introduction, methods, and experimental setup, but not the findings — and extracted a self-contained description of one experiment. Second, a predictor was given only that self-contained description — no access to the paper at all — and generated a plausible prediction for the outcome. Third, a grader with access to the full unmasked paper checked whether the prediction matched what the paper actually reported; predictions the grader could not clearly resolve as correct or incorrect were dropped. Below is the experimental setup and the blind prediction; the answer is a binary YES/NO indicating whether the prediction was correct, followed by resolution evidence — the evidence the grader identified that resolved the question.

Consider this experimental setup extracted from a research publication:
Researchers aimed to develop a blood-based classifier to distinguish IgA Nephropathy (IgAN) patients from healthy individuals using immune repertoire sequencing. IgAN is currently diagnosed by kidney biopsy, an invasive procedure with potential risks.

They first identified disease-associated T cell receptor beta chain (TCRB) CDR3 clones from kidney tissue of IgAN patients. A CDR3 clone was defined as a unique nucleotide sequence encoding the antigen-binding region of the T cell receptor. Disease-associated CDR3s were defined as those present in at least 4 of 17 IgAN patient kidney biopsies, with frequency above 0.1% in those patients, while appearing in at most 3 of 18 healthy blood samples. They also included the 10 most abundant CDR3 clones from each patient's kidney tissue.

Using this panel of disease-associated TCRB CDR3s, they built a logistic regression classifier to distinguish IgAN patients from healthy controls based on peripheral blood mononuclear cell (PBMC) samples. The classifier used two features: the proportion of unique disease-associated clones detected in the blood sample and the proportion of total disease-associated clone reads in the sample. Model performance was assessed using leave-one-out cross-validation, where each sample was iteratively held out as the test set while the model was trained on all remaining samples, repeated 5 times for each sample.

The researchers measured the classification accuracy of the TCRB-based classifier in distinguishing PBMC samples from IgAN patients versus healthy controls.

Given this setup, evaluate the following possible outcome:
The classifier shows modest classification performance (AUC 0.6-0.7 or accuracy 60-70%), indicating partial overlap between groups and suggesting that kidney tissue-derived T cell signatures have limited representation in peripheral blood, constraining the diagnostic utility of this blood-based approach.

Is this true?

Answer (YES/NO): NO